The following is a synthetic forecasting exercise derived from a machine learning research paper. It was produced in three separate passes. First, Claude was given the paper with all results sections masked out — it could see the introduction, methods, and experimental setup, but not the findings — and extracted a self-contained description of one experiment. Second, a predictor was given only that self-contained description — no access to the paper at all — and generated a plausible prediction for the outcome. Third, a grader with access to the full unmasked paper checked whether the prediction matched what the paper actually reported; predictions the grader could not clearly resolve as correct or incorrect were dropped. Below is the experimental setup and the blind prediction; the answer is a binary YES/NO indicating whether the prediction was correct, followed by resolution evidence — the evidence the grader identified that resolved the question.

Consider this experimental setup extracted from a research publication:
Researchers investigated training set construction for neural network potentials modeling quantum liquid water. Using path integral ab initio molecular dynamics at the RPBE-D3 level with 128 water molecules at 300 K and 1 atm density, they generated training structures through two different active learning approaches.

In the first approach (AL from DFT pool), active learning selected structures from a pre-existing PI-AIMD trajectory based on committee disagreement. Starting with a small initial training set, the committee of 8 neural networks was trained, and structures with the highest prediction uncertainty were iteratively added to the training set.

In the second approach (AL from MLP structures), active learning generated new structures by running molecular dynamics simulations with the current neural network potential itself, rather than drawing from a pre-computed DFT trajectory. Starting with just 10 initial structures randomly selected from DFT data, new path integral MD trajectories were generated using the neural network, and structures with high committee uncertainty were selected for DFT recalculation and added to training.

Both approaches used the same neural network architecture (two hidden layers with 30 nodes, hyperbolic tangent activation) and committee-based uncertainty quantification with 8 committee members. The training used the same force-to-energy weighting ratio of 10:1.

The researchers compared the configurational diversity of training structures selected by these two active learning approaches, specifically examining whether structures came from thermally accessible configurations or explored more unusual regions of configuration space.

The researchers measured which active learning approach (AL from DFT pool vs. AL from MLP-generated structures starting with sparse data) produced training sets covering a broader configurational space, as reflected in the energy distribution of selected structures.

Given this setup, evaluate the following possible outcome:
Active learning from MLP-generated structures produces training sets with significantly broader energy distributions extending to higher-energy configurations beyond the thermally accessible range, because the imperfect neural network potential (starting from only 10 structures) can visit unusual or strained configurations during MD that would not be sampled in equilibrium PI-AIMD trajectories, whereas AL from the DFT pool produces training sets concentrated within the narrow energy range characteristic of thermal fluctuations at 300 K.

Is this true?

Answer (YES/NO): YES